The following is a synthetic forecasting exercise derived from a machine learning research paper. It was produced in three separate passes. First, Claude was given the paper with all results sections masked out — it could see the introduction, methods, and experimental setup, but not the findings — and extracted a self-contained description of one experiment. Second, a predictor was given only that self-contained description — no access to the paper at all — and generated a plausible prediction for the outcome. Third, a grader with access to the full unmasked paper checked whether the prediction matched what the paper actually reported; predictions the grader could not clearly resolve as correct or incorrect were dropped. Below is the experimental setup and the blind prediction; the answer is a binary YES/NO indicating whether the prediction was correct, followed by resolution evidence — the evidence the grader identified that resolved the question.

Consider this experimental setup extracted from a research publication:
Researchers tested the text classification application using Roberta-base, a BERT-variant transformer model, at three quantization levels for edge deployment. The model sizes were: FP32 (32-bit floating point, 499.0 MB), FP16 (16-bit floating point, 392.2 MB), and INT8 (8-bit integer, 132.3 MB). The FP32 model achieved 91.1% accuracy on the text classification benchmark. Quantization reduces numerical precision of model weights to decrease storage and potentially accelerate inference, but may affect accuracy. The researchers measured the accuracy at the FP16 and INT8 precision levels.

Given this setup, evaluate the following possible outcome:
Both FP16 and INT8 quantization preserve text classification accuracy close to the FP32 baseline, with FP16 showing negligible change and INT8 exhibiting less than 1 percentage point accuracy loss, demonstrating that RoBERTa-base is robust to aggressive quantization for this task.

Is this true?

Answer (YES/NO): NO